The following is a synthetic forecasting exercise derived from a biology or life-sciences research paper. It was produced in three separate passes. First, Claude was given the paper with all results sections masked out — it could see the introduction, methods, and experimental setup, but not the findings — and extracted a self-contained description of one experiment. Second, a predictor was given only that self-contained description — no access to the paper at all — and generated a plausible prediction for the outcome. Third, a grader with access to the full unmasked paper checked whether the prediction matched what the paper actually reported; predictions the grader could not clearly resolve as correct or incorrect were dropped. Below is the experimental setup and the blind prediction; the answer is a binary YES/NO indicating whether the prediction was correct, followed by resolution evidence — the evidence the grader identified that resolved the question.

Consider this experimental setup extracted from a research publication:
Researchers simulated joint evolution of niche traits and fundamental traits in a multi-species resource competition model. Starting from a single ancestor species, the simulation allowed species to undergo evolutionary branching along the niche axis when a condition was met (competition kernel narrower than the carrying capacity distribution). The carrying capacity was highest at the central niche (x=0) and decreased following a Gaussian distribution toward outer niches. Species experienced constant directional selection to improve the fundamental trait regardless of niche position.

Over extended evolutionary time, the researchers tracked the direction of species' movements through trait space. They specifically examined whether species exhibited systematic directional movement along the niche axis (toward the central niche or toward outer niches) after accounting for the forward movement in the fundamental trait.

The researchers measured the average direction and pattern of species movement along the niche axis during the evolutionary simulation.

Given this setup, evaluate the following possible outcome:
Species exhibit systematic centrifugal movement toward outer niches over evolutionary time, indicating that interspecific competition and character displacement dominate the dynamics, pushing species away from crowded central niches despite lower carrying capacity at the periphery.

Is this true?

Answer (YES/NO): YES